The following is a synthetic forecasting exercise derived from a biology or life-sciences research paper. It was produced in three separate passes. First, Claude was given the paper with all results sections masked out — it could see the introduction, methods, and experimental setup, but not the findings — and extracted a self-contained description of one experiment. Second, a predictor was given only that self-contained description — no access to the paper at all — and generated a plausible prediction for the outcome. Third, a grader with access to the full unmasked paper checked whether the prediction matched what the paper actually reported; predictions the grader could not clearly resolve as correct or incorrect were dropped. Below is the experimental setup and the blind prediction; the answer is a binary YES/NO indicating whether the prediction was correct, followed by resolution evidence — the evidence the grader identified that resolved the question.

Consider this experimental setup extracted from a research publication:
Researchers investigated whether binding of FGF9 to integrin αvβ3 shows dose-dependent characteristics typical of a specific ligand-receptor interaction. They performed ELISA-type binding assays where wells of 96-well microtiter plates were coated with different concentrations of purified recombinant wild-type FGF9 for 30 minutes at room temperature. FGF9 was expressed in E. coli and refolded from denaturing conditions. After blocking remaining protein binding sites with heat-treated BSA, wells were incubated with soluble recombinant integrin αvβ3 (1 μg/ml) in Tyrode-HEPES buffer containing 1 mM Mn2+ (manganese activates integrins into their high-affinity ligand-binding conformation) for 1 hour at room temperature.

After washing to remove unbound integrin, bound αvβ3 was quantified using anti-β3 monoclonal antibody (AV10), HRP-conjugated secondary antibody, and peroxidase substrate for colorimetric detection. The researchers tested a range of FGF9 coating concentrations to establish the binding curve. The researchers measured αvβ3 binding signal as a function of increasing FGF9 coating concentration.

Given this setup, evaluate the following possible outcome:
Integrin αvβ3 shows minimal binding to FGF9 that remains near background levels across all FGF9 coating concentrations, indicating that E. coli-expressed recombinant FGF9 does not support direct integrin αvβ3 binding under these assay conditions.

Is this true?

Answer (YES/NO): NO